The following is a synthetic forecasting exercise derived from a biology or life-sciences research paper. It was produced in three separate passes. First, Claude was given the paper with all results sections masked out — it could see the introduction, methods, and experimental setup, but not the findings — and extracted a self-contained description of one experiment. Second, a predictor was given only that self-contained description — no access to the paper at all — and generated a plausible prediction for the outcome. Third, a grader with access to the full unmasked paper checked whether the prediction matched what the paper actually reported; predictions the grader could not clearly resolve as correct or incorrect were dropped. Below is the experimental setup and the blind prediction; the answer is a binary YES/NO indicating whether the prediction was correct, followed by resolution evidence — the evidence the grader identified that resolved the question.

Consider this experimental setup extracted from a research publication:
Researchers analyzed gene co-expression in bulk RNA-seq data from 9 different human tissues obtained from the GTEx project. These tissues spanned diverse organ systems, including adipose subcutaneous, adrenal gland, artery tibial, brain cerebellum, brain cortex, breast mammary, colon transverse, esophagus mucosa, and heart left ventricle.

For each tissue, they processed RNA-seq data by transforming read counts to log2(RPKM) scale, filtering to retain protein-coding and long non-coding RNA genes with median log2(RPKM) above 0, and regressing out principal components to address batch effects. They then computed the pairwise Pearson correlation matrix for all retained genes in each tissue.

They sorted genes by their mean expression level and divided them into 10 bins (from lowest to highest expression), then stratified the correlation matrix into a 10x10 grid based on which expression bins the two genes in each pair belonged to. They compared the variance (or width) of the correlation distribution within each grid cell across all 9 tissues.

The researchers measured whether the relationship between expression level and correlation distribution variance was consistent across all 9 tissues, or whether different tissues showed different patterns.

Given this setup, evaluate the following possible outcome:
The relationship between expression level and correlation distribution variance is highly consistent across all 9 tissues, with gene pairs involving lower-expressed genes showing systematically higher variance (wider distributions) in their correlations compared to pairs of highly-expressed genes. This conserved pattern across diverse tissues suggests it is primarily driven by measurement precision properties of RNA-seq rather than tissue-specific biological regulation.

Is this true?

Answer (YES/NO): NO